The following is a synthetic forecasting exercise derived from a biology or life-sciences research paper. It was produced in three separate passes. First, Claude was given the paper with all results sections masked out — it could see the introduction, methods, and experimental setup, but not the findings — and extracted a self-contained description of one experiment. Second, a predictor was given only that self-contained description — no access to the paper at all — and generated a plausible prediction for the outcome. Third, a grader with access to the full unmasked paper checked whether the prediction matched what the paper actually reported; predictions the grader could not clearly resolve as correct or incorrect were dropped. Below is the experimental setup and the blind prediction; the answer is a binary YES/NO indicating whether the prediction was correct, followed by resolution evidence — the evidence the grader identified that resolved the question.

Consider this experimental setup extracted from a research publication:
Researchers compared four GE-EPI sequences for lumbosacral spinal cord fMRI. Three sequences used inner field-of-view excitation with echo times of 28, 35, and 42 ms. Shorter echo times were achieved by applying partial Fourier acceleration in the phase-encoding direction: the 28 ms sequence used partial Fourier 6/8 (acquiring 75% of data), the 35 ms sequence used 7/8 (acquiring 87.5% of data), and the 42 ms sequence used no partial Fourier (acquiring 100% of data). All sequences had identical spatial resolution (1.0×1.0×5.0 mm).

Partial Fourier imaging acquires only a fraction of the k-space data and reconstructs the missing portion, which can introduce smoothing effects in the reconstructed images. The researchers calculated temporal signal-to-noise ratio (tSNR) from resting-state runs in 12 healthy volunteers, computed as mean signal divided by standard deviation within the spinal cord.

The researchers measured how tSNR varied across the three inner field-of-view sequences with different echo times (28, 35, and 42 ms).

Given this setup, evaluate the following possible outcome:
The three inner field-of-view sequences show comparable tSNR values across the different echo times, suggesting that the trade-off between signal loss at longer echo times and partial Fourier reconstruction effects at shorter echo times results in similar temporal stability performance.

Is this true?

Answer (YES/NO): NO